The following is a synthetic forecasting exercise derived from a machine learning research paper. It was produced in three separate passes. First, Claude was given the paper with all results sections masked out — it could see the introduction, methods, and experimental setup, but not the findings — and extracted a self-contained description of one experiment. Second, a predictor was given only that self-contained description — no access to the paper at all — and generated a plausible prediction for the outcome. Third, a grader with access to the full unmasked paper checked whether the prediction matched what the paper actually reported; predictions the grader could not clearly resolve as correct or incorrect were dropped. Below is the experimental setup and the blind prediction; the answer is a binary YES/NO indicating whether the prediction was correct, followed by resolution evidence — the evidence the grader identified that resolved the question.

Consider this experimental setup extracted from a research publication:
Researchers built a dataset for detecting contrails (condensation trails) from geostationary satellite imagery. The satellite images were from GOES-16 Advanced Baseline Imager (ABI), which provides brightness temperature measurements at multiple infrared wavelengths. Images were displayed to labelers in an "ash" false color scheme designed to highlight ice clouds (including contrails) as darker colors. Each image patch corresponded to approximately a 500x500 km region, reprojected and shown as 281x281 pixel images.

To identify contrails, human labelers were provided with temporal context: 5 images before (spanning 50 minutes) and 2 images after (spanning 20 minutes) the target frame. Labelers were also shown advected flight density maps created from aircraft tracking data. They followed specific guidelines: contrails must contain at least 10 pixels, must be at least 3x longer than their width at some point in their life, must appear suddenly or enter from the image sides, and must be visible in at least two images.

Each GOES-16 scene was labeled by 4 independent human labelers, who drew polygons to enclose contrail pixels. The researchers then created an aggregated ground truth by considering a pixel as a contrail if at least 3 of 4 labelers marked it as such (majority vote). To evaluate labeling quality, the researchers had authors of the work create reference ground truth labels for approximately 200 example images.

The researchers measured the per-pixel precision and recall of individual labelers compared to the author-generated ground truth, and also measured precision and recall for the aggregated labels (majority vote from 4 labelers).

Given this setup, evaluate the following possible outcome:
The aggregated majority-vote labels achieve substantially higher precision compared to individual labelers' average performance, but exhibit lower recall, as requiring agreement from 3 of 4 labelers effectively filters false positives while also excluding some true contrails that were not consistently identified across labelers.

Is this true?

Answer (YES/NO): NO